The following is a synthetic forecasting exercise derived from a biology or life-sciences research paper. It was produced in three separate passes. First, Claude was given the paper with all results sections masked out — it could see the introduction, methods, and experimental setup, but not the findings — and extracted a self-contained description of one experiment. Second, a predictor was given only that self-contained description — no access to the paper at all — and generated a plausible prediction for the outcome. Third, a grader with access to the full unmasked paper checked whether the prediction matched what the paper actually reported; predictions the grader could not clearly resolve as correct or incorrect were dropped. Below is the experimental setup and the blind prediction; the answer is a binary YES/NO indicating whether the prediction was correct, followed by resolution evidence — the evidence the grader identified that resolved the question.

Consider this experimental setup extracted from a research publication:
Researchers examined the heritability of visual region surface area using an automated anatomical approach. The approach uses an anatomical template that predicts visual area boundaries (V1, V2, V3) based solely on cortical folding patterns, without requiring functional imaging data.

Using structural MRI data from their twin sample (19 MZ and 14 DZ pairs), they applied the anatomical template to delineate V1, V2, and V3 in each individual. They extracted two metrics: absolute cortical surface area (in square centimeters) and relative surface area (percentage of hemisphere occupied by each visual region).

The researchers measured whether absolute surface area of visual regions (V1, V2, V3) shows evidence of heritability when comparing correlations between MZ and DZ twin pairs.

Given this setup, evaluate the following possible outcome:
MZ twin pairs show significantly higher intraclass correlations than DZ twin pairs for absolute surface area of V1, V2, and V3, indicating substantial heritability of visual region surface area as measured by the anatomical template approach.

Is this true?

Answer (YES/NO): YES